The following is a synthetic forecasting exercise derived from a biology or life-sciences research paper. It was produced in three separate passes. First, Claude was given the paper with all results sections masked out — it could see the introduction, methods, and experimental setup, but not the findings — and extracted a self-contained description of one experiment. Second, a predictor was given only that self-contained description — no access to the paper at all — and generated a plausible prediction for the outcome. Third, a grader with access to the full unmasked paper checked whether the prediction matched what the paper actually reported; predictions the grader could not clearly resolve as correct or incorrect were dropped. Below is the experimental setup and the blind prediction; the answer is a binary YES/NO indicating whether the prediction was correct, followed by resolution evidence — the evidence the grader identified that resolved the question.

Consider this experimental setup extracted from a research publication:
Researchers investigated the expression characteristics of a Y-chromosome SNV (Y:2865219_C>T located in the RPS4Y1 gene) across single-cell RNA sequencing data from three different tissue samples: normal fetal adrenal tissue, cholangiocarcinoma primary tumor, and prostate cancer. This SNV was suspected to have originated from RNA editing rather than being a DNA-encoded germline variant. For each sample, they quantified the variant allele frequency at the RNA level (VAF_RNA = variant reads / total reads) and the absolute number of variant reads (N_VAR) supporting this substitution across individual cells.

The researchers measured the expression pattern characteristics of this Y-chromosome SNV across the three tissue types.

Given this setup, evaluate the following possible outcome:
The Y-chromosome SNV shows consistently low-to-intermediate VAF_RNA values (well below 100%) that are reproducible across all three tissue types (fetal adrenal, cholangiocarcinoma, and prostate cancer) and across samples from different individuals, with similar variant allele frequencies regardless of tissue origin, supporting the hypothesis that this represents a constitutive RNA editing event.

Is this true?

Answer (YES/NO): YES